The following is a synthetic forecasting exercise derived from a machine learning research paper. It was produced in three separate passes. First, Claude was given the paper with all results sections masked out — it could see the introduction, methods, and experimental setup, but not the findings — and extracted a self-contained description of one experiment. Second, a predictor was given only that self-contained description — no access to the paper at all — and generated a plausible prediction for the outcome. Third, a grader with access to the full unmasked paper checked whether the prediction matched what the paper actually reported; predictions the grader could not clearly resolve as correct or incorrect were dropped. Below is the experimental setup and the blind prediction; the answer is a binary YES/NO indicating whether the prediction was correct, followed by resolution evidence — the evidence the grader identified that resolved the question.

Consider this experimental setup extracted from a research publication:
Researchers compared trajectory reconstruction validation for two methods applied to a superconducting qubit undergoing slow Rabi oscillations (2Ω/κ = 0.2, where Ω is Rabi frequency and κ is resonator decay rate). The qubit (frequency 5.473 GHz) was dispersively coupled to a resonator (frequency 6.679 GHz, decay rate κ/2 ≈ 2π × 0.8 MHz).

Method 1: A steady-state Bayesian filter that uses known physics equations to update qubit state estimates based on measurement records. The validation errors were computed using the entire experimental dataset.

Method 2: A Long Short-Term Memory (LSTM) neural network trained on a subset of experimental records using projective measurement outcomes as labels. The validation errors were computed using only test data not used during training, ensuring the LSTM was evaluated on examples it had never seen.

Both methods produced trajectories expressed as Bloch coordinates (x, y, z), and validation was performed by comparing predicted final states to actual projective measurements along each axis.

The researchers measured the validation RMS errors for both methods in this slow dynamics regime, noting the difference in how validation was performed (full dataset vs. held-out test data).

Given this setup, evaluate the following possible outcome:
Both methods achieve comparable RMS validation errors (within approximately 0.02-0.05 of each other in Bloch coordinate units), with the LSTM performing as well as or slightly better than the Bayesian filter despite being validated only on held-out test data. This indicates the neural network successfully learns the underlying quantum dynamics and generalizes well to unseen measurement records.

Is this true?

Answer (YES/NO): NO